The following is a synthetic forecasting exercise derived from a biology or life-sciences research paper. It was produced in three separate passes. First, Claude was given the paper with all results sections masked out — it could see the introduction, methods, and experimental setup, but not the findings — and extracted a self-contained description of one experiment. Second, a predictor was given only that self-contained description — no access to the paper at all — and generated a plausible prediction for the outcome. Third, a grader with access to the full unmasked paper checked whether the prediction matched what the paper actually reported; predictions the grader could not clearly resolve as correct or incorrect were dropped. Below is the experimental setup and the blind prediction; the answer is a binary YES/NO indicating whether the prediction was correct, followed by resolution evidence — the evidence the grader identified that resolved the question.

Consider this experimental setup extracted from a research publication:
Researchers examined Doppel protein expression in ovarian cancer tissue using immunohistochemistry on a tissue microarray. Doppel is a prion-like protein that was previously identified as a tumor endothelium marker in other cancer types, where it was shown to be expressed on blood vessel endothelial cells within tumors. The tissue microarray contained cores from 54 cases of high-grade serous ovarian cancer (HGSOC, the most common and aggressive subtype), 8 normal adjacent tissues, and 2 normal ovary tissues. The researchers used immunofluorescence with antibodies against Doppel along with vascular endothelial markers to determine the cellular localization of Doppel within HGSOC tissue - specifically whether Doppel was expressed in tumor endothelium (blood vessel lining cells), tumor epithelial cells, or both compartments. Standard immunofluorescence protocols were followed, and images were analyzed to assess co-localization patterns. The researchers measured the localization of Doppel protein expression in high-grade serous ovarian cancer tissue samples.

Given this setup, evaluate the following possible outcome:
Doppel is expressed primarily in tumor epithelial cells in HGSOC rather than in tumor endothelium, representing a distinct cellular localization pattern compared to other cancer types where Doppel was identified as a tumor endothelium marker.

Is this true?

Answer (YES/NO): NO